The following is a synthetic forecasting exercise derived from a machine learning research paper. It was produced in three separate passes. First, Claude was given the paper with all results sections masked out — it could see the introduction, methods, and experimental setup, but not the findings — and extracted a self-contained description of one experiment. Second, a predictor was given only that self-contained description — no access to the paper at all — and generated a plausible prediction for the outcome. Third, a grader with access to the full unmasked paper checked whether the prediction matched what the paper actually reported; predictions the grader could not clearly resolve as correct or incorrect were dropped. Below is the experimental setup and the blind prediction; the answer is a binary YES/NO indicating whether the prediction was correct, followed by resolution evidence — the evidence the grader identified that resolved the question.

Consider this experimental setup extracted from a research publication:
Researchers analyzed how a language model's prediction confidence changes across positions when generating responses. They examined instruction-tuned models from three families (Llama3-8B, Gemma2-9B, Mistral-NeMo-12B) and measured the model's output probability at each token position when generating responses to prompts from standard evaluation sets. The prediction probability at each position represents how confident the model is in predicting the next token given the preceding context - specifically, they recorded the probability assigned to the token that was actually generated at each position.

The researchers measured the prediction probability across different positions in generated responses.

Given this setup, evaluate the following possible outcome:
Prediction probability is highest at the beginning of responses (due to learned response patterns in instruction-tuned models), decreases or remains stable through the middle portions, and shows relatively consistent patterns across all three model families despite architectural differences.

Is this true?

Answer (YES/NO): NO